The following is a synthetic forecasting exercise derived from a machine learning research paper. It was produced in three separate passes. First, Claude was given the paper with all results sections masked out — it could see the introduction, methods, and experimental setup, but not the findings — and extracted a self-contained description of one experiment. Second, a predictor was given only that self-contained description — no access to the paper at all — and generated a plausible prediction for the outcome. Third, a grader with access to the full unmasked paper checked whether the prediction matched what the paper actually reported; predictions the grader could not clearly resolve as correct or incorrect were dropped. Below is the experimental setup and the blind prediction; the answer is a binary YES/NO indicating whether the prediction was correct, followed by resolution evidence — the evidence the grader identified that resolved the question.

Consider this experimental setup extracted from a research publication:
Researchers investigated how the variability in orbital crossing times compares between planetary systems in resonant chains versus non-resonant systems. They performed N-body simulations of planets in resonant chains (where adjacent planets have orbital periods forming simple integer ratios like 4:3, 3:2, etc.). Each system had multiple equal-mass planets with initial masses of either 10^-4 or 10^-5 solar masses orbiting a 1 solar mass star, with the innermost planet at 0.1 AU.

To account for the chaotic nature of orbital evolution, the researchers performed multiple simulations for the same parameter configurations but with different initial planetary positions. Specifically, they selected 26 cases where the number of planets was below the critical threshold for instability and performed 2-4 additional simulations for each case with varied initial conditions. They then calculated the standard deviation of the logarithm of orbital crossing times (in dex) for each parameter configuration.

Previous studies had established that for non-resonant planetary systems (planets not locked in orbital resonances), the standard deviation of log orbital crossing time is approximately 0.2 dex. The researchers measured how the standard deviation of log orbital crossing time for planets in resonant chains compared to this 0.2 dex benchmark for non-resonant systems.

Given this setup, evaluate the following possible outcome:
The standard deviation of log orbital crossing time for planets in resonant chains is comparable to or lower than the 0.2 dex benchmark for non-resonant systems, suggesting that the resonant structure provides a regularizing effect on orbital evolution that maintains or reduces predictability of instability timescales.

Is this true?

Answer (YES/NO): YES